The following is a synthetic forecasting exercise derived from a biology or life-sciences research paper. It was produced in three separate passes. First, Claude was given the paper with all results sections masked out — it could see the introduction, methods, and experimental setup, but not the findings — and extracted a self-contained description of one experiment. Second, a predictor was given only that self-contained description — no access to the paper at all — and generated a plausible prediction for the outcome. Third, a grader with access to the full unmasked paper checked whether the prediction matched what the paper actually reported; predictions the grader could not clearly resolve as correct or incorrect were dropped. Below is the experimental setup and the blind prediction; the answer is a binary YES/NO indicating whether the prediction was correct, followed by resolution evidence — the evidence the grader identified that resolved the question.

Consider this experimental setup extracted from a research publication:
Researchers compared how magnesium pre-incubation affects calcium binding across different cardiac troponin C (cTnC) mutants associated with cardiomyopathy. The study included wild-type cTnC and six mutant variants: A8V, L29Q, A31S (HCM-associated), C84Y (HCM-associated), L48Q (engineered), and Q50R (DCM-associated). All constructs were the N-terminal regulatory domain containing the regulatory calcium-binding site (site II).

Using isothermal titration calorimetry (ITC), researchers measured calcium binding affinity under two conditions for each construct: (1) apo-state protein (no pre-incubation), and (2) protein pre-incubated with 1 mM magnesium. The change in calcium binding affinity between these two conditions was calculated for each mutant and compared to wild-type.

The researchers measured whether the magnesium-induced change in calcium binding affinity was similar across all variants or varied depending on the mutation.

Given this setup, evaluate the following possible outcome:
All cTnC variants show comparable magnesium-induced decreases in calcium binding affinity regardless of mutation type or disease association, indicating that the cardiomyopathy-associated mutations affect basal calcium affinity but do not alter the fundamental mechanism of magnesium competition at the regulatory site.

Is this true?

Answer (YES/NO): NO